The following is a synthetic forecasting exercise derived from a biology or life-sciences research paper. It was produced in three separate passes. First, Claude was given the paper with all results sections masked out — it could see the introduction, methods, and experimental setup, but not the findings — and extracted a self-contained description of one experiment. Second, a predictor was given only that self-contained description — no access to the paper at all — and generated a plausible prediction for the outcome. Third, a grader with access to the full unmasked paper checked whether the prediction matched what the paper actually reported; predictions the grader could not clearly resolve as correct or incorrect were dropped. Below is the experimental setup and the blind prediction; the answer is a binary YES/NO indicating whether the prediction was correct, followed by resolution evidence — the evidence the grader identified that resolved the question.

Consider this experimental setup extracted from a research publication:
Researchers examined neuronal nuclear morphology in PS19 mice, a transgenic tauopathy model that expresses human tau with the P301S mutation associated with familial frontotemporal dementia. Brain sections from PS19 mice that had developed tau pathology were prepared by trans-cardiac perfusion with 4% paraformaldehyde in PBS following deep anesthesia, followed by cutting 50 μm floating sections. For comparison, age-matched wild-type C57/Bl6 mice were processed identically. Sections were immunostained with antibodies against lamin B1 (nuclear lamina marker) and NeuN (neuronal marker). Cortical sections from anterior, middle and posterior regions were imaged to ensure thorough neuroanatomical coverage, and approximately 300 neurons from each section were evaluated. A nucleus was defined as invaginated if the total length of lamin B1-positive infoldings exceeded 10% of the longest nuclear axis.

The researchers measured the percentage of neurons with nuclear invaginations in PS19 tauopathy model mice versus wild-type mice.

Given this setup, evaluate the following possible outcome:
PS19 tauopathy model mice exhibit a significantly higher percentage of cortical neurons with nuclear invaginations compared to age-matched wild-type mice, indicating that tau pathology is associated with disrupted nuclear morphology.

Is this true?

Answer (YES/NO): YES